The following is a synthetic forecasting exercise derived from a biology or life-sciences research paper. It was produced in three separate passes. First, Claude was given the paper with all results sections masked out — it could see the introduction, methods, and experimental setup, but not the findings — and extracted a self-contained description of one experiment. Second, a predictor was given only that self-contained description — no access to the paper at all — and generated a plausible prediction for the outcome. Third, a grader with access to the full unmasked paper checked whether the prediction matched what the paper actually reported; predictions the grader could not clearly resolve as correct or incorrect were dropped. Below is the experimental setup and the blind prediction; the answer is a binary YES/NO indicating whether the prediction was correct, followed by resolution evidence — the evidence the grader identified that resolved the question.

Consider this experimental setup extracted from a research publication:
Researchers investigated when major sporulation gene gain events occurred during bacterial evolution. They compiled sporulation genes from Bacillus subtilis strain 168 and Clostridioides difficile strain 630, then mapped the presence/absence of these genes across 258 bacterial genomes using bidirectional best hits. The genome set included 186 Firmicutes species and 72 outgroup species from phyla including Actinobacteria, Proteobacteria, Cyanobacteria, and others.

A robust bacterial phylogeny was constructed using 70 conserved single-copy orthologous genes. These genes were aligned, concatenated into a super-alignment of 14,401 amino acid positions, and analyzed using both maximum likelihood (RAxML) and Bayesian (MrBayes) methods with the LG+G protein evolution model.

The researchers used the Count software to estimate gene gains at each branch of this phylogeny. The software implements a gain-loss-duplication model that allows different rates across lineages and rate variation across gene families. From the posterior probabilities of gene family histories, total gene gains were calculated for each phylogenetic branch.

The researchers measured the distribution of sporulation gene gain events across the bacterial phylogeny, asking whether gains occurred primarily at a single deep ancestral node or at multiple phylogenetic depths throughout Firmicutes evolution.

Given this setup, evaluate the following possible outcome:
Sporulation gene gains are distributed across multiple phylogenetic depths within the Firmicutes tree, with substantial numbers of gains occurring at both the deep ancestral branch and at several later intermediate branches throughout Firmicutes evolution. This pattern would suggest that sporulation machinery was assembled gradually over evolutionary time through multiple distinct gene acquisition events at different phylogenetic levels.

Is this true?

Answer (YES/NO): NO